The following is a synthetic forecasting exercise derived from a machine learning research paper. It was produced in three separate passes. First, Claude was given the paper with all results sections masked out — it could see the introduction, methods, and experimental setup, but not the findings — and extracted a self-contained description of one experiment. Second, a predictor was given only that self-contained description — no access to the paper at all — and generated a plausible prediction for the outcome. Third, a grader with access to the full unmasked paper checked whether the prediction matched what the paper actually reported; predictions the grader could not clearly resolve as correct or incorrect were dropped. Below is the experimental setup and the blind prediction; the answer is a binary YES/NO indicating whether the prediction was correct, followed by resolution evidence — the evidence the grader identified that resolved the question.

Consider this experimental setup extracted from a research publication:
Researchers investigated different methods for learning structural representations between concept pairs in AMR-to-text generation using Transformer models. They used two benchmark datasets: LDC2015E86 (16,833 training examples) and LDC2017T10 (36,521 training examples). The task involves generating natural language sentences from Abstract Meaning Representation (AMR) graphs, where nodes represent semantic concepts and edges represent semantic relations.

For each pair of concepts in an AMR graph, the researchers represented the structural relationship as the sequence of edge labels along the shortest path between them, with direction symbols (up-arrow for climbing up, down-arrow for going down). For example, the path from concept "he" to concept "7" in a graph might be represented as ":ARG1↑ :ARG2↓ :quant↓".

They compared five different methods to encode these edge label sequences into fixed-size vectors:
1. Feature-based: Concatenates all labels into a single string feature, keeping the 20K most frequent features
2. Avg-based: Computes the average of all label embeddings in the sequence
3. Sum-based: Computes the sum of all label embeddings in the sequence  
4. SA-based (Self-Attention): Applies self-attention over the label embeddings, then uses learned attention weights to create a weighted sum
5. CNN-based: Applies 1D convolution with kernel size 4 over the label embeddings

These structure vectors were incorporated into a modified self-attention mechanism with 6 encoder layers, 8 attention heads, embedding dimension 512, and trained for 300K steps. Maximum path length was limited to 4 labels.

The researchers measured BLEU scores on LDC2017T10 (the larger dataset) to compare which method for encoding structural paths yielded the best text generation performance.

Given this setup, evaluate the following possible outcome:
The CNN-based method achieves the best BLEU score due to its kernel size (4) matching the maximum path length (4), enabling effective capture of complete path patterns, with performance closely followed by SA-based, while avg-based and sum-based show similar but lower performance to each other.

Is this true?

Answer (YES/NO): YES